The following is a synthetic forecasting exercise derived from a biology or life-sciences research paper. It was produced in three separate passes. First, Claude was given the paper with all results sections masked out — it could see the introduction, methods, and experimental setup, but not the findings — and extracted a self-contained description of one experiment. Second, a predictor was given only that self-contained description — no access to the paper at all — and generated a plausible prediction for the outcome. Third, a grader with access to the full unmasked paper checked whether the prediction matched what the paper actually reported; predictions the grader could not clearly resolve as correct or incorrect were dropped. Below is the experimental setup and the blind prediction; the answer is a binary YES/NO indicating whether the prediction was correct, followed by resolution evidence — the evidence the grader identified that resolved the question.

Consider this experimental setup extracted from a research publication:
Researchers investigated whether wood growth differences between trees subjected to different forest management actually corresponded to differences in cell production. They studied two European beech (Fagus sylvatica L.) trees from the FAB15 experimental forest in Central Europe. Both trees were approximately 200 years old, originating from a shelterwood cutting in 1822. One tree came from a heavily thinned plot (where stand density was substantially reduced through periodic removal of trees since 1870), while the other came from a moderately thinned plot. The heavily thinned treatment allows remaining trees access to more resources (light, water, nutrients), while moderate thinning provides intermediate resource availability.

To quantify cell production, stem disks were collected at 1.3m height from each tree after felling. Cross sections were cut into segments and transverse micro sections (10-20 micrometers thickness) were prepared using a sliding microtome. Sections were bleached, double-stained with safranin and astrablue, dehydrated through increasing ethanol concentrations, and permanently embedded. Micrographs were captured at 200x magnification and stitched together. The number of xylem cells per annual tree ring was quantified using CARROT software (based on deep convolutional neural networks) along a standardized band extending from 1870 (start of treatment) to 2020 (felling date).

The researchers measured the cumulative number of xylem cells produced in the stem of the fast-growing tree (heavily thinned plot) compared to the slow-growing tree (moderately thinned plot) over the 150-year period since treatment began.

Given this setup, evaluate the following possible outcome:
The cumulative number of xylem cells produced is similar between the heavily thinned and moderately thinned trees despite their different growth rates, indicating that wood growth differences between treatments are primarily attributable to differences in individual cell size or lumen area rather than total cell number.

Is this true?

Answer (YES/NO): NO